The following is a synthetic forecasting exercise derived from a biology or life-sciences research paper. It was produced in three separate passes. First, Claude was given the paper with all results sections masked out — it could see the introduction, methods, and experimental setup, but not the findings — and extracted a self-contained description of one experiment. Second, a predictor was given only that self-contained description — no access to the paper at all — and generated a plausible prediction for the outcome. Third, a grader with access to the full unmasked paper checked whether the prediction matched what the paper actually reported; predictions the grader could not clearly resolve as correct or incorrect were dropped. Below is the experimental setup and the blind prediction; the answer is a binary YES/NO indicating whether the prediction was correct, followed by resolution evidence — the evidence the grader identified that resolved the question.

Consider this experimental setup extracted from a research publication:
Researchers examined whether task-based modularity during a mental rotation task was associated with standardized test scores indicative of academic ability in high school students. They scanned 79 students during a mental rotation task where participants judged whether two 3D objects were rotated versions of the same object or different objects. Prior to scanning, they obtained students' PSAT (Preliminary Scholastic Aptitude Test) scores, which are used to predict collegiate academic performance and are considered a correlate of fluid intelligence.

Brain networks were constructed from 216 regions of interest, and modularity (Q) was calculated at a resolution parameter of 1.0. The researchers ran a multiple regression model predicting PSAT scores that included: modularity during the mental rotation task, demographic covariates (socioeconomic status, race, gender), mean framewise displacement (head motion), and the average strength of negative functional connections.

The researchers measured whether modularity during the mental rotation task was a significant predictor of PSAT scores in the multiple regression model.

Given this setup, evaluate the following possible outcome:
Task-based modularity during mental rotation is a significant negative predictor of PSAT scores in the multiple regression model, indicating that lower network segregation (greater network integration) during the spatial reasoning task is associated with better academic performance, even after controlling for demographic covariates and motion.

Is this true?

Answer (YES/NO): NO